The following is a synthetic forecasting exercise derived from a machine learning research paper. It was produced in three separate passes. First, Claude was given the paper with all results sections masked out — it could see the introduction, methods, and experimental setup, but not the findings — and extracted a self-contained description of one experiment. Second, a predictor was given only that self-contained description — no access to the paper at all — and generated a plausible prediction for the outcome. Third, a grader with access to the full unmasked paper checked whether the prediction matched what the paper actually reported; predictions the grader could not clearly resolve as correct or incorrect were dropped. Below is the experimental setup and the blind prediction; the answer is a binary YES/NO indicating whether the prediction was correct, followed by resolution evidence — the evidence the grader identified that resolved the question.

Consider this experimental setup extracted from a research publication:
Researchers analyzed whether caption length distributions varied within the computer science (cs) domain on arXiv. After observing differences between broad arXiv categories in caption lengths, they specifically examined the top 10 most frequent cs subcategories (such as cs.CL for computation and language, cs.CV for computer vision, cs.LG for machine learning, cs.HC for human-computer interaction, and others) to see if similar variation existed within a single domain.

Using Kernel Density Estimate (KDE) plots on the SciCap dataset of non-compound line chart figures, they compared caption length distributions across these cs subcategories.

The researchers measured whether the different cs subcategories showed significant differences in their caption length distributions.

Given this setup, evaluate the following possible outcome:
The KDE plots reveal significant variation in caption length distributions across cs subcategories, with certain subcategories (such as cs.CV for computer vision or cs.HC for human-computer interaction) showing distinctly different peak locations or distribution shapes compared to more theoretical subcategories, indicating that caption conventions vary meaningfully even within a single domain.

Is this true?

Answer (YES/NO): NO